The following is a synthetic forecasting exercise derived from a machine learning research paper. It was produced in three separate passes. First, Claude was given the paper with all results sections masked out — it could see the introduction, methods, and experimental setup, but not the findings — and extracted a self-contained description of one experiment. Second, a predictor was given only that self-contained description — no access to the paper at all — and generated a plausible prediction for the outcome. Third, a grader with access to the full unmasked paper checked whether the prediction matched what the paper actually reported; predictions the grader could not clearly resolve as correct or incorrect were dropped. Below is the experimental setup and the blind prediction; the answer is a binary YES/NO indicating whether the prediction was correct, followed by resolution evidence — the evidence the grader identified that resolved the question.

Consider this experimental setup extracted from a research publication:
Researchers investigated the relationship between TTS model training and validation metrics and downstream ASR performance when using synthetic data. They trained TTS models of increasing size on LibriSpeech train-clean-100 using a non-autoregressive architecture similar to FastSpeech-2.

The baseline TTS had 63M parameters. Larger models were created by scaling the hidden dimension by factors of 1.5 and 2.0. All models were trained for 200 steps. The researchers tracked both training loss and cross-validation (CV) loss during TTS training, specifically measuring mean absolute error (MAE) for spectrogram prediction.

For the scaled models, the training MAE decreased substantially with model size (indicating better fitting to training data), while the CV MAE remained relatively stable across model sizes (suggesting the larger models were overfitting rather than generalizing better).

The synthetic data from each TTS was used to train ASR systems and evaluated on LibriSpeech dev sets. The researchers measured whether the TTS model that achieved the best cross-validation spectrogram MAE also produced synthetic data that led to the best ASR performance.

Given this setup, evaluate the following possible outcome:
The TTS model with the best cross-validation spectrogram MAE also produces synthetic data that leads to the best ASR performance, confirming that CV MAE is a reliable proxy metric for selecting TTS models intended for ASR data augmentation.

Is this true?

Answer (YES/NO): NO